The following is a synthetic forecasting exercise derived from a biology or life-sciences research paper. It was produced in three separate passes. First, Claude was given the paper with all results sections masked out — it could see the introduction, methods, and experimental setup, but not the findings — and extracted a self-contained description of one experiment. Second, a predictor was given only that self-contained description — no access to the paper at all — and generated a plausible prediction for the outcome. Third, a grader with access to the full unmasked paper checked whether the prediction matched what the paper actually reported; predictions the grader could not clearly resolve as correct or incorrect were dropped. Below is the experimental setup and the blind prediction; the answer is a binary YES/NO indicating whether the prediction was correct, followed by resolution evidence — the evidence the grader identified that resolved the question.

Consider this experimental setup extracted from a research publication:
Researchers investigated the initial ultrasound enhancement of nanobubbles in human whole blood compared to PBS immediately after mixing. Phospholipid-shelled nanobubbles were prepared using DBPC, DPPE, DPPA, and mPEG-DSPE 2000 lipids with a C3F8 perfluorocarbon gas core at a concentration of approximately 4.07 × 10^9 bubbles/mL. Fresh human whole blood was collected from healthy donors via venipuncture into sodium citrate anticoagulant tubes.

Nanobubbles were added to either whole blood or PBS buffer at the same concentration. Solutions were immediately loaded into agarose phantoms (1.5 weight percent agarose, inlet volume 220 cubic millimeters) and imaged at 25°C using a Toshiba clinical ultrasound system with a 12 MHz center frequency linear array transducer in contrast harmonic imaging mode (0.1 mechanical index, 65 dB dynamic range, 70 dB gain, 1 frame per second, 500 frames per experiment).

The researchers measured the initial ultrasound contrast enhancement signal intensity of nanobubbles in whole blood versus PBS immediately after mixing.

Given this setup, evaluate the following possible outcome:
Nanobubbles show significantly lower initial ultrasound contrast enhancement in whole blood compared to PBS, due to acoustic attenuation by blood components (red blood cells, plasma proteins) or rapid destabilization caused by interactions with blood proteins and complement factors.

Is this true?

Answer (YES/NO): NO